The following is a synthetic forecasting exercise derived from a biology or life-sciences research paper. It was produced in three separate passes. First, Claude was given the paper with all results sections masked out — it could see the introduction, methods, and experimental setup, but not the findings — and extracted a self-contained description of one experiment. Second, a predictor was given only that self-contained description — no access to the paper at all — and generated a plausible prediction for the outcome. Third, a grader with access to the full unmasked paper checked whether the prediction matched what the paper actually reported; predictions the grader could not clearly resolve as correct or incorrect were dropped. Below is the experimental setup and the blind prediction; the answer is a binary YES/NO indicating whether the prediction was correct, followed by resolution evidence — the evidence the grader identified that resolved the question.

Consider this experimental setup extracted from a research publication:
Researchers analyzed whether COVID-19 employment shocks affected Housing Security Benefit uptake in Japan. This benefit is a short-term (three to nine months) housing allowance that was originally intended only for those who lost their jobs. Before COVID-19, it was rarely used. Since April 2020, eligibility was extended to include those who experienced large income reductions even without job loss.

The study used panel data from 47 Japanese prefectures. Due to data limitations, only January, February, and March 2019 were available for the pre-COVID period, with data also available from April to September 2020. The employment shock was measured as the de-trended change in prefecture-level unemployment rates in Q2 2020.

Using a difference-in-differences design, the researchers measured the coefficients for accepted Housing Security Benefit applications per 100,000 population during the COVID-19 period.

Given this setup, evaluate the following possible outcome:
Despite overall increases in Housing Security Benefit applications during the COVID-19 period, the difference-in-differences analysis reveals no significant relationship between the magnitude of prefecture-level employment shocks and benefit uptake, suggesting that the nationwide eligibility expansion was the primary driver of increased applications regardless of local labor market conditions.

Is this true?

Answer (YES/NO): NO